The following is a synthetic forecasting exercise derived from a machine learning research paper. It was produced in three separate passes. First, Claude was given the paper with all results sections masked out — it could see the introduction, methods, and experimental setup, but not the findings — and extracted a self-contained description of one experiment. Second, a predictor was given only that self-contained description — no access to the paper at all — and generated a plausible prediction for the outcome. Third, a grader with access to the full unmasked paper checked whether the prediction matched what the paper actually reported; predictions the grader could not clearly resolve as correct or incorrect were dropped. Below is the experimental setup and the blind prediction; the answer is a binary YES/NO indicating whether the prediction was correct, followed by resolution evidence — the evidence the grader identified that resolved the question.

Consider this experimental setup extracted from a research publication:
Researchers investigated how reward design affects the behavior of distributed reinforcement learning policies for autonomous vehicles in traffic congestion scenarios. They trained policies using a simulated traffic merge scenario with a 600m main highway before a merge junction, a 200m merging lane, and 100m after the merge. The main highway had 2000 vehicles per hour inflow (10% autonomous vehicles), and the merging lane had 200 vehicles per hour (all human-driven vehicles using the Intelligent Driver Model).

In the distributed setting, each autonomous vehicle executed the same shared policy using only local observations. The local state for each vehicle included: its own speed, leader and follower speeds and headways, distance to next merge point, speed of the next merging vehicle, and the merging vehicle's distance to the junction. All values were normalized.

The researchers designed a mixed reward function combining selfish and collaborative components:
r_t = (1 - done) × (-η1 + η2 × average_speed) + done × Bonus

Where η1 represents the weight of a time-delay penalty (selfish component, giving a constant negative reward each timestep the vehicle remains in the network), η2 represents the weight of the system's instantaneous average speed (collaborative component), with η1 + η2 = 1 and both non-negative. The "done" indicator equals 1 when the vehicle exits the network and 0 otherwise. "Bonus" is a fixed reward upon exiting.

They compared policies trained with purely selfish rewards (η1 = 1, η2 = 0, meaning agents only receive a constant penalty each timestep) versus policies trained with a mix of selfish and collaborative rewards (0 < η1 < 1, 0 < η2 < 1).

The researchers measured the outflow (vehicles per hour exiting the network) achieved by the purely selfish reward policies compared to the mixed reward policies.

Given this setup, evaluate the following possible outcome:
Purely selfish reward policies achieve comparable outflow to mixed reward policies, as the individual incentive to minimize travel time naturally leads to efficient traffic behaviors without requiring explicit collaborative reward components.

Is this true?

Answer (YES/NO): NO